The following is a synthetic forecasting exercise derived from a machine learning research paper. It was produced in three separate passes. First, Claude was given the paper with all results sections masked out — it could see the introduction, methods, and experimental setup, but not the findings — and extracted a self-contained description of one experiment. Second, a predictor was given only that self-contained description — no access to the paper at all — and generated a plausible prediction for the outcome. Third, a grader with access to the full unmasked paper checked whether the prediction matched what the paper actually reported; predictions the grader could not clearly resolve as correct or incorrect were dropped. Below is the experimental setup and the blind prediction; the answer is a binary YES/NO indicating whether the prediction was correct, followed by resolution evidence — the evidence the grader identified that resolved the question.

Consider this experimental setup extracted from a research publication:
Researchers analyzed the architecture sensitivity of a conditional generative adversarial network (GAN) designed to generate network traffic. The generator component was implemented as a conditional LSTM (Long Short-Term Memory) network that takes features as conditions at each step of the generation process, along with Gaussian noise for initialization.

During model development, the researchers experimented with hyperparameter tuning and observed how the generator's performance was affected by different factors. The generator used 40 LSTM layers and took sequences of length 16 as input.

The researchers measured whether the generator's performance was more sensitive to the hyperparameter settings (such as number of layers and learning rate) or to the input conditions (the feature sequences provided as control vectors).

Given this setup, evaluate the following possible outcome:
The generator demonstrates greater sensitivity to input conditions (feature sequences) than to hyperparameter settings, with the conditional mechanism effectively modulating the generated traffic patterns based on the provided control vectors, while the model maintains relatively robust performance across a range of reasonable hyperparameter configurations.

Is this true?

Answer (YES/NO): YES